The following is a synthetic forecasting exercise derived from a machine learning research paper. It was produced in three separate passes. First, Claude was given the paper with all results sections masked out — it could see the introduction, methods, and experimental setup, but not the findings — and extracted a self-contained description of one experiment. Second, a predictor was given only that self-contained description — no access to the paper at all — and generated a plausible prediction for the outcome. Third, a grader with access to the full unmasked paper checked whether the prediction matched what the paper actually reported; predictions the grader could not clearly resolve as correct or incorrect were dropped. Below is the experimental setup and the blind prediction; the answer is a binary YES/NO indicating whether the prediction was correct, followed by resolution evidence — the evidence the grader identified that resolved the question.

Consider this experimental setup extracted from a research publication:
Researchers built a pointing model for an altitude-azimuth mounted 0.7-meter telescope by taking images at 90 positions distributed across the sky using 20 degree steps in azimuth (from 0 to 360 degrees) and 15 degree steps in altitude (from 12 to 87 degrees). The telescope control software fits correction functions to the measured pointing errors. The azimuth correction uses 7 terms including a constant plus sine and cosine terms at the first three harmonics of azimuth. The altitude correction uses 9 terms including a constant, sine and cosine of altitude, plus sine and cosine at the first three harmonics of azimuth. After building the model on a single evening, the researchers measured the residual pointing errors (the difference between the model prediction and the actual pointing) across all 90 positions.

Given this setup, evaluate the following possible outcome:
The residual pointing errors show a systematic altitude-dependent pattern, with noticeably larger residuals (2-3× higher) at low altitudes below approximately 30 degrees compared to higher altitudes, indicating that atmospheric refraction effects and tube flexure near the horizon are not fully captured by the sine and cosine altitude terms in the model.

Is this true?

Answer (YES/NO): NO